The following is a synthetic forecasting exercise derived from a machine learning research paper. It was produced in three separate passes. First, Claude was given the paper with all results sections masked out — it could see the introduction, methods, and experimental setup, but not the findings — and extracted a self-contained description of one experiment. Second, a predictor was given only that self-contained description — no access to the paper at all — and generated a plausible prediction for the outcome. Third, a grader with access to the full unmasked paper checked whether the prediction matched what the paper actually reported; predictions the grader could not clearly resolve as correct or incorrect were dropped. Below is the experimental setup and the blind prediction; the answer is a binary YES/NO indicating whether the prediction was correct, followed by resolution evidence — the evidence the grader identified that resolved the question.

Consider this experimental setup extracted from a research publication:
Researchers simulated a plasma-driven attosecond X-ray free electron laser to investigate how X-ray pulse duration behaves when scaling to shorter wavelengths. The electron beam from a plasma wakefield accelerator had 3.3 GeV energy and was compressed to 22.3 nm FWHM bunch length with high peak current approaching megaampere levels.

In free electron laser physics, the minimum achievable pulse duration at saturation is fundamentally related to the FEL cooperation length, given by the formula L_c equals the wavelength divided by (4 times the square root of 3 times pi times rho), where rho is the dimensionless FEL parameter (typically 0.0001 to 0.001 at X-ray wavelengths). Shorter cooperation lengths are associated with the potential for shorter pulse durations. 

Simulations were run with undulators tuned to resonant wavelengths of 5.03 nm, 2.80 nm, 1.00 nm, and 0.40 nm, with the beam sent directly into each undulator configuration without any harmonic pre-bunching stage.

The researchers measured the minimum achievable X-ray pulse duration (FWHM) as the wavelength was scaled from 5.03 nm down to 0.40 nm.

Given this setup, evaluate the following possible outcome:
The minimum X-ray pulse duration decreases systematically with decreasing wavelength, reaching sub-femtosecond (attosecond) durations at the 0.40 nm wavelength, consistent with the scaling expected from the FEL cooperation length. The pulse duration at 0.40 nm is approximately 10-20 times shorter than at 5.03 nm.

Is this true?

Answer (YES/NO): NO